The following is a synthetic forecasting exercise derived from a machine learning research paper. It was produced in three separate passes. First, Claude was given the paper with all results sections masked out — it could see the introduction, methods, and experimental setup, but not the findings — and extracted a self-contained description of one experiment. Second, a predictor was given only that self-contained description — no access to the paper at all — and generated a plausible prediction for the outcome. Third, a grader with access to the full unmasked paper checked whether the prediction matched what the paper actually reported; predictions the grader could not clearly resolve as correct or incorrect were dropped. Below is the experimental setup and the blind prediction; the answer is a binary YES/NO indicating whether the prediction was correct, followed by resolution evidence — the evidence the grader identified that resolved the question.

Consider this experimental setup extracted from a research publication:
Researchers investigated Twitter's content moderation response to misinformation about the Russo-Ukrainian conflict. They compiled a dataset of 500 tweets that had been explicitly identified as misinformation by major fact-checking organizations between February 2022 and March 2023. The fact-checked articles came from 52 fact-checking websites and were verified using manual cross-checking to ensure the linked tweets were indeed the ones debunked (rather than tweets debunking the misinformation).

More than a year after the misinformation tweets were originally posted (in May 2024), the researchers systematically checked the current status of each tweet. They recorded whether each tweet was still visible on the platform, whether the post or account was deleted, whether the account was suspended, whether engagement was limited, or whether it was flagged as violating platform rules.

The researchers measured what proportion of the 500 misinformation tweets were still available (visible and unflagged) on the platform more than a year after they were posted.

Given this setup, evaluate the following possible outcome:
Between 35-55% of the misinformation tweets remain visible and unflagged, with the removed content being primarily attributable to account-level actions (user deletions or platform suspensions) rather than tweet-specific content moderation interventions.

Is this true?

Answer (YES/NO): NO